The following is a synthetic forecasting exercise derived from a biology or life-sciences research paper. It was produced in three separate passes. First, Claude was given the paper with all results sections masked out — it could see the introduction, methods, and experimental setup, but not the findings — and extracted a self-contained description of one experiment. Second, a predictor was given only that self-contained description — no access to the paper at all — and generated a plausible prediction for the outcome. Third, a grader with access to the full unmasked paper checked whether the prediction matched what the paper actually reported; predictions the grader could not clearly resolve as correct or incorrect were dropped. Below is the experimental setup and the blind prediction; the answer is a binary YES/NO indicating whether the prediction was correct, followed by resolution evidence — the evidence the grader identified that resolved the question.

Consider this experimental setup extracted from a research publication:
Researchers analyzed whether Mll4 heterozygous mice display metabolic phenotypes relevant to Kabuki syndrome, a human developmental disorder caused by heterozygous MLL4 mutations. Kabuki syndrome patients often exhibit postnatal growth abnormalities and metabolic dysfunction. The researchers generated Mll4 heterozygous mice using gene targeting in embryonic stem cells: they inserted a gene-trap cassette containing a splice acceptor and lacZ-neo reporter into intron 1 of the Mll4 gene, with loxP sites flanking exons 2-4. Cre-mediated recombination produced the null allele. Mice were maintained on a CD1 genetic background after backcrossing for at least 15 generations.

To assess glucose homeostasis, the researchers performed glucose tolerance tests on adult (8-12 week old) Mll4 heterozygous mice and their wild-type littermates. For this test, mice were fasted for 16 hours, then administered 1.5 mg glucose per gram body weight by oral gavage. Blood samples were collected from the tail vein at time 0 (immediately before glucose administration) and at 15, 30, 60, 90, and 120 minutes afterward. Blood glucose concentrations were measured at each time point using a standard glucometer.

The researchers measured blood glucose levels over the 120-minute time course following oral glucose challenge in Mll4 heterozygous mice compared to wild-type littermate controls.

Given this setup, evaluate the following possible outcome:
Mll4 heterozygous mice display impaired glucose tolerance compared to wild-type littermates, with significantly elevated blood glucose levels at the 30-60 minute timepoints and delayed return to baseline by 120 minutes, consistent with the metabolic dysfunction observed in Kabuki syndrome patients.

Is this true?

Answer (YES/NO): NO